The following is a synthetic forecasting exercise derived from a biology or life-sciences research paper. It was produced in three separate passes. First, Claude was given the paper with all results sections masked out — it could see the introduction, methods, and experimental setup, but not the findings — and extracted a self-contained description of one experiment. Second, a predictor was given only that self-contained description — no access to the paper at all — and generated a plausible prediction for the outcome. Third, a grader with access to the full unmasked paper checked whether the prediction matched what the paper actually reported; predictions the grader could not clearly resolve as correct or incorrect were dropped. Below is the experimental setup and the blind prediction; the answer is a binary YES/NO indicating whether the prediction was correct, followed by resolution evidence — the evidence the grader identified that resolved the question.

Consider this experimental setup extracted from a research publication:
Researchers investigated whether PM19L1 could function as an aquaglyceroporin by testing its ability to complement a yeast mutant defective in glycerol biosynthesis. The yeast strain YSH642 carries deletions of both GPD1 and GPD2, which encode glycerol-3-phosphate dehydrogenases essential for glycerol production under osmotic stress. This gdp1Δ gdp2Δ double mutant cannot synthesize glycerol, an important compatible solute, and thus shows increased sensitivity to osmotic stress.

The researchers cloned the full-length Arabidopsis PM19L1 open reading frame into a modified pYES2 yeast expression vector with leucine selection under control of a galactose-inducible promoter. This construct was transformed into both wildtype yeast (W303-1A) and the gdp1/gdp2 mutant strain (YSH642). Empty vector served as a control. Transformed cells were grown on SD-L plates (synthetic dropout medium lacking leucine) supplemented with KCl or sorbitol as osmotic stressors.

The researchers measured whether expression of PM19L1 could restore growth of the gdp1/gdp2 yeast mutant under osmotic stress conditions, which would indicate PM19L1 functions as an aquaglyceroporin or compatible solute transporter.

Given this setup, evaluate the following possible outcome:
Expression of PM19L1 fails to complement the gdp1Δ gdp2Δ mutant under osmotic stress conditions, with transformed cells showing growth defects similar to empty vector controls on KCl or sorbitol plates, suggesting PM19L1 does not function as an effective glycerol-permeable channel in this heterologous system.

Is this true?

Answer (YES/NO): YES